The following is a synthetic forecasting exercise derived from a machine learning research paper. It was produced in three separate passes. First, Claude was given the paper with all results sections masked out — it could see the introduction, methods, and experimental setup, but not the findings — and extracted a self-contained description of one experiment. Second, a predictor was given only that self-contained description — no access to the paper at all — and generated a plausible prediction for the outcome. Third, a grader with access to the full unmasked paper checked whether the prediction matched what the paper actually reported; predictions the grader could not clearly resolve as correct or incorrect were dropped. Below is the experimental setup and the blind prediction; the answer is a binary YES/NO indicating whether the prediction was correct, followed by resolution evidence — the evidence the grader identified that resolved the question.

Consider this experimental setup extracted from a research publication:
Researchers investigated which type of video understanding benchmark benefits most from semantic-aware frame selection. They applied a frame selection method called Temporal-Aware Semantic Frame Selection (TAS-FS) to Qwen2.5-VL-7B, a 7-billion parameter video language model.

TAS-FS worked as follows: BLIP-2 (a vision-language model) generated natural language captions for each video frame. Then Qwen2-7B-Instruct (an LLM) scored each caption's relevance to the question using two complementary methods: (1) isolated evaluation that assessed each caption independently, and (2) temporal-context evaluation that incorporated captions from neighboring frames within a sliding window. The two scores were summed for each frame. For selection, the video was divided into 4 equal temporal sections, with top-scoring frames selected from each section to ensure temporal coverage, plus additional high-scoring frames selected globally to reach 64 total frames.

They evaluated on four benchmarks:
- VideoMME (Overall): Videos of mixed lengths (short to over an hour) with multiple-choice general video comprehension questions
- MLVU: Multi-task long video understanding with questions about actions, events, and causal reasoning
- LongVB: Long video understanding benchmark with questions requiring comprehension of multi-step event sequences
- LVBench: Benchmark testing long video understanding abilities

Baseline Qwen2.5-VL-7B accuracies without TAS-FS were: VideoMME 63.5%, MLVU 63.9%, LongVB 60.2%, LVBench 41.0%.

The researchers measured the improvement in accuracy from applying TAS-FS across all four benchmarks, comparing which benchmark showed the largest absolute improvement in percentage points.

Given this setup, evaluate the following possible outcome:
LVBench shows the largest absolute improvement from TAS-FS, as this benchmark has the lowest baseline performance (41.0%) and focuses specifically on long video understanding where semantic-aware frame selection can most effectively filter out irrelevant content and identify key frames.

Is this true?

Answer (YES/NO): NO